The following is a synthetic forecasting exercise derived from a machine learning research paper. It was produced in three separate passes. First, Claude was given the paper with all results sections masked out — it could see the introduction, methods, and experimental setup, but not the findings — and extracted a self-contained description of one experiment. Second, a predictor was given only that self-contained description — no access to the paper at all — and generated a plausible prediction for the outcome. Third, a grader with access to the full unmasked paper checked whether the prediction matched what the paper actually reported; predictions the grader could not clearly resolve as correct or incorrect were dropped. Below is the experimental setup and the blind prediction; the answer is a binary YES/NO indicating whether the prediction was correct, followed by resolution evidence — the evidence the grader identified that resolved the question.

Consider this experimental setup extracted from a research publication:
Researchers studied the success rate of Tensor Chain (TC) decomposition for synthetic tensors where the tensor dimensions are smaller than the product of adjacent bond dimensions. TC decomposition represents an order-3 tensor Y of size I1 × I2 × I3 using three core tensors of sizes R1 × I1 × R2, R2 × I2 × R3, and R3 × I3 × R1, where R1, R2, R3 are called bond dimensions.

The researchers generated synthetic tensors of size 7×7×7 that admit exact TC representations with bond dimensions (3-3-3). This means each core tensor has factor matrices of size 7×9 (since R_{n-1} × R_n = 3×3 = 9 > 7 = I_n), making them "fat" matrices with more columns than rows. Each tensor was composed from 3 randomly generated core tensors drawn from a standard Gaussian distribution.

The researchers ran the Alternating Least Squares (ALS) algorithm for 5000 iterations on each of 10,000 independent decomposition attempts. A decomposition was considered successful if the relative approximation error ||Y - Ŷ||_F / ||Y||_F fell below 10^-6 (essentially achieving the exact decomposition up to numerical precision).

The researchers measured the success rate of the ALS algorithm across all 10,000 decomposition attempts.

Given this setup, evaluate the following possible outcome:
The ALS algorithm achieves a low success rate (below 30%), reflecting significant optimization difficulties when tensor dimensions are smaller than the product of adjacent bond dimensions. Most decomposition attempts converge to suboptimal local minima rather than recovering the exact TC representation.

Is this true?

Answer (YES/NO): YES